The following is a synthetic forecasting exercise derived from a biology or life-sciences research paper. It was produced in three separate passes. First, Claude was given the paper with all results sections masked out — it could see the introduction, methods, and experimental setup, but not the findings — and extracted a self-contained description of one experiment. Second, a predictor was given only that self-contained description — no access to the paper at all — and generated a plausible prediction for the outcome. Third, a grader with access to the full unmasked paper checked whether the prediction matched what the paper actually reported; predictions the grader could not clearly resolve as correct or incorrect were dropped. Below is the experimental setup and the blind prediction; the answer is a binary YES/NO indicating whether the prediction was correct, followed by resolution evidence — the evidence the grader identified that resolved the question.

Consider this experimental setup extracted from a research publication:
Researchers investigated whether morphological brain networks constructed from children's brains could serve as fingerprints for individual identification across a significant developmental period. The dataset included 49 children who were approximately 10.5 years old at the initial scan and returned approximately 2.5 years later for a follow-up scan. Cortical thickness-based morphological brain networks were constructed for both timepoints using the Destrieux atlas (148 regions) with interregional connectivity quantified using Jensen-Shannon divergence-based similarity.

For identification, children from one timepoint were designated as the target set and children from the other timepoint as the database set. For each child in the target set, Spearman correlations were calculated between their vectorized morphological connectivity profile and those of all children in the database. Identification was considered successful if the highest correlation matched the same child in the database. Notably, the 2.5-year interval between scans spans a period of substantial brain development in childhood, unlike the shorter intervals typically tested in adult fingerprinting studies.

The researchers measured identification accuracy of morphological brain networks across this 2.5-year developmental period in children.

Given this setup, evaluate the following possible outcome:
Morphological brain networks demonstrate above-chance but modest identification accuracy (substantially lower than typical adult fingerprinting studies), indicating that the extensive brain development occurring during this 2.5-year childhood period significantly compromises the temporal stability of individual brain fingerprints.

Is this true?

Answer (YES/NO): NO